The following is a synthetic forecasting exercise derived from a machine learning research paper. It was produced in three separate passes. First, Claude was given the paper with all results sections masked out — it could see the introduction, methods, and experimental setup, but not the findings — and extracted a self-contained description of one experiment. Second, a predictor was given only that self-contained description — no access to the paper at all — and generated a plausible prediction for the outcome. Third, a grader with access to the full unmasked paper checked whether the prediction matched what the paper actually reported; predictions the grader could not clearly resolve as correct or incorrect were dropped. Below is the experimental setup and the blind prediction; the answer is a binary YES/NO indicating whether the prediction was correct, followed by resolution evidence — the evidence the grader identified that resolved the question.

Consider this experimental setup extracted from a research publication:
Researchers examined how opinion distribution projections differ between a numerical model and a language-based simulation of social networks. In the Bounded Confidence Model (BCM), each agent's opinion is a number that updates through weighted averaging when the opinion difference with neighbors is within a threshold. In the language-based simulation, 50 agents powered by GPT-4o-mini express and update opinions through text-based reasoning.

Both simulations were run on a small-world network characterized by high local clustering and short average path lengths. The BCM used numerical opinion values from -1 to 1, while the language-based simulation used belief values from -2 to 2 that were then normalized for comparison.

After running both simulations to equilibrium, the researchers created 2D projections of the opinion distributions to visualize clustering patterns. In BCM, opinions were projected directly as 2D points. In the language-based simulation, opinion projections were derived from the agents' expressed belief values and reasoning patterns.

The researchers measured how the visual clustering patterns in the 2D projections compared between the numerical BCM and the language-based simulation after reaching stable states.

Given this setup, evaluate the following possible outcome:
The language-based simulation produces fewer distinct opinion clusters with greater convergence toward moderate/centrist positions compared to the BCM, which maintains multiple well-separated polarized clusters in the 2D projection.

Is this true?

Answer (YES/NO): NO